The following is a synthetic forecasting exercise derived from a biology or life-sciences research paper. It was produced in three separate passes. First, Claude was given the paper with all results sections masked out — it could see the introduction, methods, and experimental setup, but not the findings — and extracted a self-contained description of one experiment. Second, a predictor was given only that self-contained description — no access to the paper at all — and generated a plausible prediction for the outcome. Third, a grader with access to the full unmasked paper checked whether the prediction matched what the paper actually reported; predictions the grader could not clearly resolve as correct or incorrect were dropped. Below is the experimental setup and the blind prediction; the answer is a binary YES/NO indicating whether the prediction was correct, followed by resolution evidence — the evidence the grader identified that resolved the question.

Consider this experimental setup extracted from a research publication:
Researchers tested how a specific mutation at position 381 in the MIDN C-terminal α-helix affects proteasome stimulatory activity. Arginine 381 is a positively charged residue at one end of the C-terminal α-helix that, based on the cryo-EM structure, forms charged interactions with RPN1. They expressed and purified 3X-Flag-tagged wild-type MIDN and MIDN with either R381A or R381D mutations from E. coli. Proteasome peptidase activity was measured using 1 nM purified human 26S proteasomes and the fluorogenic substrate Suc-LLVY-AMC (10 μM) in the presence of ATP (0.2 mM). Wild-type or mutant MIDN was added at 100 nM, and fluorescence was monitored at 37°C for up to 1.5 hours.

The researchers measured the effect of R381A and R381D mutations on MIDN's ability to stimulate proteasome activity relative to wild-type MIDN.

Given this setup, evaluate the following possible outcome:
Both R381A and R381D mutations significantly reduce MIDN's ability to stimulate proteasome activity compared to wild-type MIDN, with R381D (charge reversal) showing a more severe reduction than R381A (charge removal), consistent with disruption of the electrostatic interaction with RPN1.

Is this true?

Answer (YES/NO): NO